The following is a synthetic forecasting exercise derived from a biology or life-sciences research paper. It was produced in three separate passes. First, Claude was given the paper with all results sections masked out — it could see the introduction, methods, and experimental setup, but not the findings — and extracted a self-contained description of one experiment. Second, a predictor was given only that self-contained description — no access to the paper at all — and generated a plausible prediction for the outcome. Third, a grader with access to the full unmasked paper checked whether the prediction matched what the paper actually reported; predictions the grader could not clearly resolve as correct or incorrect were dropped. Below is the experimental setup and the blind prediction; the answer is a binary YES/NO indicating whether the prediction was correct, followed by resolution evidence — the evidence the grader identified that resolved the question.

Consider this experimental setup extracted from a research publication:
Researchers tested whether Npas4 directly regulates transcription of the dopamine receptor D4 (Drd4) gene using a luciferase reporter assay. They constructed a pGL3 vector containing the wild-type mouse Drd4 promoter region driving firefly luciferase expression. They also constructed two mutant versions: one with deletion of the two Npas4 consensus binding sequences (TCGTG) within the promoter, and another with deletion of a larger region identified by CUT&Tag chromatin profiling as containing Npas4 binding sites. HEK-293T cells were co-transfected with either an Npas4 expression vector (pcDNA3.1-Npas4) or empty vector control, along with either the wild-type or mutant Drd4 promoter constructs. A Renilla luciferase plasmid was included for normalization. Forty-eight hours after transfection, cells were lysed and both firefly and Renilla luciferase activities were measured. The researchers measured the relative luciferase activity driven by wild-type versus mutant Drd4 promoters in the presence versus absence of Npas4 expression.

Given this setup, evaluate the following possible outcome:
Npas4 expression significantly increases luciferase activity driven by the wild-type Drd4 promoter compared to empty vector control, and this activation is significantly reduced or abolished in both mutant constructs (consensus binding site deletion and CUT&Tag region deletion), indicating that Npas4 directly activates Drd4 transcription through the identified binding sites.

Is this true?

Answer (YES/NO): YES